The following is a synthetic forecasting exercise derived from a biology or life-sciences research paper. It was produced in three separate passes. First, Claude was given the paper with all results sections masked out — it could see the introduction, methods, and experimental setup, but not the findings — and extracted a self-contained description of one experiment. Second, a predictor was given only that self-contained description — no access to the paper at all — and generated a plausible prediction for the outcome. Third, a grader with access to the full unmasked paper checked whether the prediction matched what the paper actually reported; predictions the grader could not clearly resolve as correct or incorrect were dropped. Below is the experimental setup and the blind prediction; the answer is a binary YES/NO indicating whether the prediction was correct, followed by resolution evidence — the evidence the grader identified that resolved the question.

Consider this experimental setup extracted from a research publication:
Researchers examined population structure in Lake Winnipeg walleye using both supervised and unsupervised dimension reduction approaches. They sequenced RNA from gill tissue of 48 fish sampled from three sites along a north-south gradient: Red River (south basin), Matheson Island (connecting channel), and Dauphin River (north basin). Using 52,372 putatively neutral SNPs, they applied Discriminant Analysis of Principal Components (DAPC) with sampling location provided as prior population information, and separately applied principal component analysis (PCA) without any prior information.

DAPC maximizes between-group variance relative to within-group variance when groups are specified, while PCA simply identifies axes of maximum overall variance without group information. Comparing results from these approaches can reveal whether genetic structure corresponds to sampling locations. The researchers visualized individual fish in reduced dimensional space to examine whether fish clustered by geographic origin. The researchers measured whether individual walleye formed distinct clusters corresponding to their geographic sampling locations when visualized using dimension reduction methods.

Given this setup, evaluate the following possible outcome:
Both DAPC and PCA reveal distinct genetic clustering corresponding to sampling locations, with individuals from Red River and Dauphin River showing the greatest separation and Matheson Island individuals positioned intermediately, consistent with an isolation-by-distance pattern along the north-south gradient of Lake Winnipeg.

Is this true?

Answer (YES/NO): NO